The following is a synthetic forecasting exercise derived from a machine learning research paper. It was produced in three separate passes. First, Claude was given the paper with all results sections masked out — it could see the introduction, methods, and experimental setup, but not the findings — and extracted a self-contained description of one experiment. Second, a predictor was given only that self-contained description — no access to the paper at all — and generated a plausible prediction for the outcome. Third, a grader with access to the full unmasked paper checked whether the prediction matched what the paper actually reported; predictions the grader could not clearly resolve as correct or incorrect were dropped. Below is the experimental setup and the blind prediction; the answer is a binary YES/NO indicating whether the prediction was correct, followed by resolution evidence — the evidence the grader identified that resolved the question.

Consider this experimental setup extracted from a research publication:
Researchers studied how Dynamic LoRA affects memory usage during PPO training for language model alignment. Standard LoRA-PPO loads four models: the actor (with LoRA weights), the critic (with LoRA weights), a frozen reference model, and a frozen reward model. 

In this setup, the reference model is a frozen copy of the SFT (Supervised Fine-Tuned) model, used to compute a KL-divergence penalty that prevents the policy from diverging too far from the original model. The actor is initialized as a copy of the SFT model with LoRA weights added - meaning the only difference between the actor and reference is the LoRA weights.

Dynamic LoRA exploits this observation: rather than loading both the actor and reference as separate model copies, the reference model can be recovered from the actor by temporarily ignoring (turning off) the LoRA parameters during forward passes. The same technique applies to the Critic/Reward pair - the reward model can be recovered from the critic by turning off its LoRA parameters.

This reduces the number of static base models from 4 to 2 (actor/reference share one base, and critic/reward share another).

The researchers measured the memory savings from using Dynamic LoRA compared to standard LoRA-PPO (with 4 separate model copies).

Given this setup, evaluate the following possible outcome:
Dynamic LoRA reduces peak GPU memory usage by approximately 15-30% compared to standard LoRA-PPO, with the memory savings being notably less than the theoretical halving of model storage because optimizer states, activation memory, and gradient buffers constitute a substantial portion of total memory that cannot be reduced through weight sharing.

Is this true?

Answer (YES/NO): YES